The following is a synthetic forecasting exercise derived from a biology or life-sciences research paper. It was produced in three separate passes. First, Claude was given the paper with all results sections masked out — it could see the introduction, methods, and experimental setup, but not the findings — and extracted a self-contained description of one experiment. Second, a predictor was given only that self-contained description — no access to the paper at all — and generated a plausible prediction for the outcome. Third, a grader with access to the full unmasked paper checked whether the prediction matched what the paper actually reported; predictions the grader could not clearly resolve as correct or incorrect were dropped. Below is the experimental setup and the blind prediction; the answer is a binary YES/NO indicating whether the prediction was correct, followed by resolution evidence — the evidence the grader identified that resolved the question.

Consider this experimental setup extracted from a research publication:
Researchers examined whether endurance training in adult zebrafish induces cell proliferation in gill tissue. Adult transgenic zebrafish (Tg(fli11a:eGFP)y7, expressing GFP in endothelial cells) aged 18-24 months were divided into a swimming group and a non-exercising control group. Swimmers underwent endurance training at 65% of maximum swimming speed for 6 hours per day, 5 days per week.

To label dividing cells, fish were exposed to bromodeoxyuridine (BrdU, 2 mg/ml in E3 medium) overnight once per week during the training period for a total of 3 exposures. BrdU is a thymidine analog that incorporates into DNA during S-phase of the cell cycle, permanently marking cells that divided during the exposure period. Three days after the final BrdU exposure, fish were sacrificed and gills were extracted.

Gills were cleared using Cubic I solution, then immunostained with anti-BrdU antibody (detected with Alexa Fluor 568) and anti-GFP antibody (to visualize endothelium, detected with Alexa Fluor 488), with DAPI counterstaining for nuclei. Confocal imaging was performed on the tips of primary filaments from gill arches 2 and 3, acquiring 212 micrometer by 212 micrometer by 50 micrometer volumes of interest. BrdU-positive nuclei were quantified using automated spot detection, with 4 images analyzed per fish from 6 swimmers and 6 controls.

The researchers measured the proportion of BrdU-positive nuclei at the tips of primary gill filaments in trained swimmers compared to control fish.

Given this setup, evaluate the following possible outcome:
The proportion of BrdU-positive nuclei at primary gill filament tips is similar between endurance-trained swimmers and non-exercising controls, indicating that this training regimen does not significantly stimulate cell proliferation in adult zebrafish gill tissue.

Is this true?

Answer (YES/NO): NO